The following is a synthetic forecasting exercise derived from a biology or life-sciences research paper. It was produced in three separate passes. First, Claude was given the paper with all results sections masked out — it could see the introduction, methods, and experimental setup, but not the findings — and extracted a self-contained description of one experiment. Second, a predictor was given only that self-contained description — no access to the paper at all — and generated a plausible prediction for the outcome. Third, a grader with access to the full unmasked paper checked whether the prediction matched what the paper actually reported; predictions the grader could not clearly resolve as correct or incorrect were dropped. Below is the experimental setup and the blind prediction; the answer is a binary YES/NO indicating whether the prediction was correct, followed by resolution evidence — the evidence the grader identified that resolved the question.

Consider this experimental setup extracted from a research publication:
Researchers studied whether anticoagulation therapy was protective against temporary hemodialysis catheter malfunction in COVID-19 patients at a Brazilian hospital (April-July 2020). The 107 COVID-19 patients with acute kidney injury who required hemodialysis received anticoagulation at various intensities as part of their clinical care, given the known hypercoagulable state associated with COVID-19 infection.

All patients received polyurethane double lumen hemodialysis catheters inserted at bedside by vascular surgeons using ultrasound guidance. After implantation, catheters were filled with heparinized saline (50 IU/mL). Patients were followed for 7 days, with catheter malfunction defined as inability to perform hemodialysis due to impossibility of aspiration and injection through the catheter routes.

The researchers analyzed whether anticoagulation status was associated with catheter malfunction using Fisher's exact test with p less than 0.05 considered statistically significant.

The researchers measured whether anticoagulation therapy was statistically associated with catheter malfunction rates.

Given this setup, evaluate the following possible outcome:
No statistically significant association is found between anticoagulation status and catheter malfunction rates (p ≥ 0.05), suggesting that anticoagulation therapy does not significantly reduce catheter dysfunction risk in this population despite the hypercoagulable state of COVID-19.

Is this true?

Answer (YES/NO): YES